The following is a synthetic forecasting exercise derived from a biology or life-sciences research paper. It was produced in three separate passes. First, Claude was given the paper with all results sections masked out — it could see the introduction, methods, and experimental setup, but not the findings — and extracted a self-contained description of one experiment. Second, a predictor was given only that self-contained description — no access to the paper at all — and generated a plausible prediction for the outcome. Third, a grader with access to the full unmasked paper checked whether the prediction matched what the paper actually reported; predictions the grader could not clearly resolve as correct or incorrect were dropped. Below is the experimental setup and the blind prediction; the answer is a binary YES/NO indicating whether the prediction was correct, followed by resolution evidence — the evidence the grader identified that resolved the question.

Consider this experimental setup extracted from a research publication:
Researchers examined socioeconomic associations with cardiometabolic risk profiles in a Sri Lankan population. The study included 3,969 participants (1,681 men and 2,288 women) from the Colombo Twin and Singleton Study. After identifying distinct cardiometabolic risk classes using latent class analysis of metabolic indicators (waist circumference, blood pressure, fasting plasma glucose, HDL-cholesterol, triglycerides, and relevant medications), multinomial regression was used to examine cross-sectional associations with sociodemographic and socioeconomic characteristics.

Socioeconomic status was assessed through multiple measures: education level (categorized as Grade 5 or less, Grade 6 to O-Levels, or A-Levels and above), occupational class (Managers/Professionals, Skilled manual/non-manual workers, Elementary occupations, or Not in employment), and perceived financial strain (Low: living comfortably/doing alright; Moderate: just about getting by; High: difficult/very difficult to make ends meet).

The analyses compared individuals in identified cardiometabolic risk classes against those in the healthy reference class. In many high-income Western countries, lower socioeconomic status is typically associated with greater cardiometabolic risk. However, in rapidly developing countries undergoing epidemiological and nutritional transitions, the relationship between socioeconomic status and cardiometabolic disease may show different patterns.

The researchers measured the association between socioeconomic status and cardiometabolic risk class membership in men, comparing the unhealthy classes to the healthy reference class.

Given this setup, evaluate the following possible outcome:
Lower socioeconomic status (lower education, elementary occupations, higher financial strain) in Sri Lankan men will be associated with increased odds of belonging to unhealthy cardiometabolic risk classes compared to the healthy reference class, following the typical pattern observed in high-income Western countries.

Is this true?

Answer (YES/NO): NO